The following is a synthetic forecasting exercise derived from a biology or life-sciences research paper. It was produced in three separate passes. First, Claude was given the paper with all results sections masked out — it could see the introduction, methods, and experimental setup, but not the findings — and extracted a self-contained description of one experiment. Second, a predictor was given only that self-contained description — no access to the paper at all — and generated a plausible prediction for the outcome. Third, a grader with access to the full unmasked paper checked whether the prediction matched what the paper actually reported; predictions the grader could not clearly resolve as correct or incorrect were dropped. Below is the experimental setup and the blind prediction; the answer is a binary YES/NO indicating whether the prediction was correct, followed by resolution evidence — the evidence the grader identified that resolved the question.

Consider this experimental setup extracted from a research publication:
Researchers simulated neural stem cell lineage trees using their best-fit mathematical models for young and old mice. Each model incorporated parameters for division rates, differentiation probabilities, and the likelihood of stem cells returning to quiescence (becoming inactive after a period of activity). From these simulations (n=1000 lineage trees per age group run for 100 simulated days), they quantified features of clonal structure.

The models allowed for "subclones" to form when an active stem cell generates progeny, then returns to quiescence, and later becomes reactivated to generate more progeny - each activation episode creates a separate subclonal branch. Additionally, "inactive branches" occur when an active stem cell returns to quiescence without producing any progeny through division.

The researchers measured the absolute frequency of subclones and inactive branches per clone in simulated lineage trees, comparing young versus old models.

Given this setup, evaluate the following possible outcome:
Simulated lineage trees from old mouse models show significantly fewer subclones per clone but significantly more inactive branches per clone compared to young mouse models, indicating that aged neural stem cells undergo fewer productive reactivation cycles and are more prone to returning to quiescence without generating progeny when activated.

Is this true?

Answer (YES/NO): NO